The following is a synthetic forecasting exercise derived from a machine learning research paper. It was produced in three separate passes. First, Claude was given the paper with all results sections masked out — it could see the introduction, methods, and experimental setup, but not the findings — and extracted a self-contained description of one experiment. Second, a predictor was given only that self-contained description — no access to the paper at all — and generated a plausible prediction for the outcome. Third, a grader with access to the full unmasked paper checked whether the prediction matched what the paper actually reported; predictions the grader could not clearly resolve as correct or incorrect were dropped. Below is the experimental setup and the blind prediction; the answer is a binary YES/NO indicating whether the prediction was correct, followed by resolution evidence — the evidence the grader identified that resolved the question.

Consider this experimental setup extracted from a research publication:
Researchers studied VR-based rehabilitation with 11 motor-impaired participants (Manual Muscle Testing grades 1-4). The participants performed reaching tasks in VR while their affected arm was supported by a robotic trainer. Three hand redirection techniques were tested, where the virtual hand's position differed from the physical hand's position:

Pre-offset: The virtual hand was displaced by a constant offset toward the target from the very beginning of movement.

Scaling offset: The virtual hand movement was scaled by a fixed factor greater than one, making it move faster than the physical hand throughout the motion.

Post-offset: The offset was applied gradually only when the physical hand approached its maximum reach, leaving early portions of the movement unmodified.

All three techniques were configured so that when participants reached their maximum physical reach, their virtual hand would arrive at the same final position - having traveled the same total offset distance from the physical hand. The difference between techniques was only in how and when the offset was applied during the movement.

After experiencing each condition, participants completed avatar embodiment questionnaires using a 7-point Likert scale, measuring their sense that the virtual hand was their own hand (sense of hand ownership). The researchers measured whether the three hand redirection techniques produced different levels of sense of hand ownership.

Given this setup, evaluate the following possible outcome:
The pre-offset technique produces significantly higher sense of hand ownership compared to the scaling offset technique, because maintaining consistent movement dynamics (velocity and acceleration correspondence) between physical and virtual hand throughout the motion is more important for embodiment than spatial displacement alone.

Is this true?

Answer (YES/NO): NO